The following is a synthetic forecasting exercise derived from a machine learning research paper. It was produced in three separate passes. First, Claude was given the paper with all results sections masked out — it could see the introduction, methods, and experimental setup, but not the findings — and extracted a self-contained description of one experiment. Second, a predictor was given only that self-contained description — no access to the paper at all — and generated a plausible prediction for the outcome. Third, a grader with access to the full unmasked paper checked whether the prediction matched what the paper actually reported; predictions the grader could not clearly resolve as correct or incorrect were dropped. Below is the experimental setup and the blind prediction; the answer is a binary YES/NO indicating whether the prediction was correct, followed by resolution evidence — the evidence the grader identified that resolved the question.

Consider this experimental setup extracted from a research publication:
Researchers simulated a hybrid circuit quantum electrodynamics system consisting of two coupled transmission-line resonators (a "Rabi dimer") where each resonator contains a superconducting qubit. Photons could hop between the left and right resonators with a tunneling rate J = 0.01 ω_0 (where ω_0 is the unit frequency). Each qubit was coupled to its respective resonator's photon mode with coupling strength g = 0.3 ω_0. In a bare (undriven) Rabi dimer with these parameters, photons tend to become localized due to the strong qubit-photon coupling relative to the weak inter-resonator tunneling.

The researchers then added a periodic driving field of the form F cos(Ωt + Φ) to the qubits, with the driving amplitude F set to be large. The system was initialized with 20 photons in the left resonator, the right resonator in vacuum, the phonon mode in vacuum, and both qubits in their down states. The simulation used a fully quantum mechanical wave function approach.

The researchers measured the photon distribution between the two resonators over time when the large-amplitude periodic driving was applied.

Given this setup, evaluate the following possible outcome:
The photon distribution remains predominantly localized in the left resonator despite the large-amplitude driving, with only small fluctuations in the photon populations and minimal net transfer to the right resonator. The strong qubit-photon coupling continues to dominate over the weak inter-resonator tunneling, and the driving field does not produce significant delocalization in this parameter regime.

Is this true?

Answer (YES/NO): NO